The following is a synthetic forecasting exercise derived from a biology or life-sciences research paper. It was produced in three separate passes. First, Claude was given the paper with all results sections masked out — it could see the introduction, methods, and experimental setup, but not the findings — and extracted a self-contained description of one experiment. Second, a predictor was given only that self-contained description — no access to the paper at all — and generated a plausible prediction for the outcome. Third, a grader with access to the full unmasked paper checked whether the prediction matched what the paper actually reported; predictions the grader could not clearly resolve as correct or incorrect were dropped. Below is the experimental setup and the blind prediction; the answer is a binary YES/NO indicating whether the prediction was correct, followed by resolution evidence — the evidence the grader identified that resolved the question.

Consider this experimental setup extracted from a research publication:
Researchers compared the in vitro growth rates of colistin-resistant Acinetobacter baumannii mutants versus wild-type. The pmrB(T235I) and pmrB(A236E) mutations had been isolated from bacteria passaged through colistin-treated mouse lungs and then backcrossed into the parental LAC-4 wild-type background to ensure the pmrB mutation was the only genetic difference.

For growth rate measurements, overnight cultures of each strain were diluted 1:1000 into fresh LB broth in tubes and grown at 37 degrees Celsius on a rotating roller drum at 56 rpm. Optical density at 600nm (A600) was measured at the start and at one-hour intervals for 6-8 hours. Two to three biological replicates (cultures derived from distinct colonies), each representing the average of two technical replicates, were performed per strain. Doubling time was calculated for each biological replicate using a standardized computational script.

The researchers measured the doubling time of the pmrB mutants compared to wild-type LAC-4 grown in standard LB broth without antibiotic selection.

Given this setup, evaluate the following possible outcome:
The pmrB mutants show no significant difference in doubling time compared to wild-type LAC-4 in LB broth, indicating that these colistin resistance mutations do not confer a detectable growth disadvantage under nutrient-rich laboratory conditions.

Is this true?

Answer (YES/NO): NO